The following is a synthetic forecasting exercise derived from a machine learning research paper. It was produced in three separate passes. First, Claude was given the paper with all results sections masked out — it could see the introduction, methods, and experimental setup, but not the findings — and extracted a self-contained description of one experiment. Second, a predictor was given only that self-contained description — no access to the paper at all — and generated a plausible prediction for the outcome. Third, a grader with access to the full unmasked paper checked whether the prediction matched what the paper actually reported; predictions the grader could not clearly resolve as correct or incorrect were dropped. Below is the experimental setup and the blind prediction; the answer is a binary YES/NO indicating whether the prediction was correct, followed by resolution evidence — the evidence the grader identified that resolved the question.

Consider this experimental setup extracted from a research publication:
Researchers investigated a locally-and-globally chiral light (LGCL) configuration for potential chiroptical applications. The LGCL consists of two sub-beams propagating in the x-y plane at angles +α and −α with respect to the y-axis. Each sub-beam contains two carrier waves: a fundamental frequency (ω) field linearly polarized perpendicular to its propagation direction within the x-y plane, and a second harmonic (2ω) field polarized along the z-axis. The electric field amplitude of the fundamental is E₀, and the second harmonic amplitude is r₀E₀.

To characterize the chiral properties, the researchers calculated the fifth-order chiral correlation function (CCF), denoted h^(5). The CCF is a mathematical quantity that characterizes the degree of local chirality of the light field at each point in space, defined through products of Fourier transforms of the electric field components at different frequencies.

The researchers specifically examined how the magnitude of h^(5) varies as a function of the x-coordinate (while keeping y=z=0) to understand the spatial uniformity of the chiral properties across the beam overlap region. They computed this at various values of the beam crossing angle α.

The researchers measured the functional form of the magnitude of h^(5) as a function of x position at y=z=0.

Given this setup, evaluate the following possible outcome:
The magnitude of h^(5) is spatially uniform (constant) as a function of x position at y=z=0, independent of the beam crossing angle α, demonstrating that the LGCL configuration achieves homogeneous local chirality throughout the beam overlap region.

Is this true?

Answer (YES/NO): NO